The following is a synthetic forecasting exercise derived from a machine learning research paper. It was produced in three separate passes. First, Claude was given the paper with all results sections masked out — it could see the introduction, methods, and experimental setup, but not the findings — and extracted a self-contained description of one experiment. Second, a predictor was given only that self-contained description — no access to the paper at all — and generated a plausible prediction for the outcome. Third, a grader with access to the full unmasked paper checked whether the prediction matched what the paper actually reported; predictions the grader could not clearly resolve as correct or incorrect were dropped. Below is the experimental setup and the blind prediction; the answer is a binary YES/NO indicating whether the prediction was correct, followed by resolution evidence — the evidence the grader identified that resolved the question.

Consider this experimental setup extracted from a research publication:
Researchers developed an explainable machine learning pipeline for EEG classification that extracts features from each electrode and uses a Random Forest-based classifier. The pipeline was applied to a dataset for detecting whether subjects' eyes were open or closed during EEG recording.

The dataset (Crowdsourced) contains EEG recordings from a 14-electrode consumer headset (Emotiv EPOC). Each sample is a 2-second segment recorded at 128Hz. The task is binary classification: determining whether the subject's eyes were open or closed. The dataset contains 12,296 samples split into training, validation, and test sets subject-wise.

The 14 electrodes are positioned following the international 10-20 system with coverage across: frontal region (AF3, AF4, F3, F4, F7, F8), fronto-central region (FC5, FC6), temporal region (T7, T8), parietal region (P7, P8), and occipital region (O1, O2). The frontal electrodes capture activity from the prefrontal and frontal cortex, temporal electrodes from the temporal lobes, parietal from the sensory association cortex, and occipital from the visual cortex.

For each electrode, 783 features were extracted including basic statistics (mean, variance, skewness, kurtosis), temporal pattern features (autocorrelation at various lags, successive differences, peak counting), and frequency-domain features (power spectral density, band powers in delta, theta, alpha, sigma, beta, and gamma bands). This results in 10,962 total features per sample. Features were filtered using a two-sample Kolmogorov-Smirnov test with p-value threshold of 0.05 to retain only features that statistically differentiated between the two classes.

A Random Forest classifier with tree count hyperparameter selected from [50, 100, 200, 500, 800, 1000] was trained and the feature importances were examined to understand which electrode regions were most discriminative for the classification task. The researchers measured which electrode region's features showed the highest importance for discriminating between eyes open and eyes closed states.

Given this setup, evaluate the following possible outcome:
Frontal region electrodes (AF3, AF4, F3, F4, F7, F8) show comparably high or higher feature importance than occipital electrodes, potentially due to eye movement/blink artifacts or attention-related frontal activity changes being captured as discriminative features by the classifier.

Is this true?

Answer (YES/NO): NO